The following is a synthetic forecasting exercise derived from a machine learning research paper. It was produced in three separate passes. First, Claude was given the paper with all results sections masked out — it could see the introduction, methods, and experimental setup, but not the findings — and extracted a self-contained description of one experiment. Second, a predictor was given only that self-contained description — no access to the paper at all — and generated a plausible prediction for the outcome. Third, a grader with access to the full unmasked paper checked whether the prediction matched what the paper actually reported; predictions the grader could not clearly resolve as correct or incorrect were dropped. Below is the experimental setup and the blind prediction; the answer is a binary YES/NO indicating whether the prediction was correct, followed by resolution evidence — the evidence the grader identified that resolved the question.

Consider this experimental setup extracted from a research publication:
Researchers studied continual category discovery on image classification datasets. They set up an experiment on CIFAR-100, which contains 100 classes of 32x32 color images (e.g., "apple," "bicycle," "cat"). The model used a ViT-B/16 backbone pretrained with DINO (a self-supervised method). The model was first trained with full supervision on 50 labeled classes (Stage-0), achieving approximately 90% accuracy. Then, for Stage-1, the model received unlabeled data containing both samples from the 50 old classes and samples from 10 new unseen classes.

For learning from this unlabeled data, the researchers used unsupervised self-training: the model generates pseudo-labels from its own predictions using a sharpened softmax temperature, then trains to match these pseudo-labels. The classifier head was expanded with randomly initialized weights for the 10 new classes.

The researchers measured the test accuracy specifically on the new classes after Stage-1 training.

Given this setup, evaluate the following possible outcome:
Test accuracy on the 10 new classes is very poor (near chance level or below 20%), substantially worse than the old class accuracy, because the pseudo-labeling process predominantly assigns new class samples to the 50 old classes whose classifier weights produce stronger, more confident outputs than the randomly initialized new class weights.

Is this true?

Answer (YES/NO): YES